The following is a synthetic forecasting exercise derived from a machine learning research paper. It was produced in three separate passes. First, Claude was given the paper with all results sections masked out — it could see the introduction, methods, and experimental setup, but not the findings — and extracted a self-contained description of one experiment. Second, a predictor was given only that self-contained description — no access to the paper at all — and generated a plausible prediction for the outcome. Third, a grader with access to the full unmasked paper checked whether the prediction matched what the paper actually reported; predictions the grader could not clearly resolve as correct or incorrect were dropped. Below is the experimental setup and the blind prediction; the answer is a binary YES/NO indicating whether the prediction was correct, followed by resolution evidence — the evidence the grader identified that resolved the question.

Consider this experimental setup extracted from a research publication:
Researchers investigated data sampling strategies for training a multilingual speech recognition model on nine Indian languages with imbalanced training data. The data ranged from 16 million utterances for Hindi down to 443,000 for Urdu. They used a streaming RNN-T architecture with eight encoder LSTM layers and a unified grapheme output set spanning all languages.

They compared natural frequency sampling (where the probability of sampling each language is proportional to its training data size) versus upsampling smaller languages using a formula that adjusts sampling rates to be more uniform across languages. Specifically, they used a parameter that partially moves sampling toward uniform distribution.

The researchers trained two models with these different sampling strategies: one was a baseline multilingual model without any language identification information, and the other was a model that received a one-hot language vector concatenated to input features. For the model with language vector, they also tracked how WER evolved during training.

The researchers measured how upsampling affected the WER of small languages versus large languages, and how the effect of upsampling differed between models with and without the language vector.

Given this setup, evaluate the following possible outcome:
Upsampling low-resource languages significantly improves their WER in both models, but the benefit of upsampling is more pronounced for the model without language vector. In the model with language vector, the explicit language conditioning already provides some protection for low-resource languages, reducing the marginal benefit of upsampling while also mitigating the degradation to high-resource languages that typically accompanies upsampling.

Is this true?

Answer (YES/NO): NO